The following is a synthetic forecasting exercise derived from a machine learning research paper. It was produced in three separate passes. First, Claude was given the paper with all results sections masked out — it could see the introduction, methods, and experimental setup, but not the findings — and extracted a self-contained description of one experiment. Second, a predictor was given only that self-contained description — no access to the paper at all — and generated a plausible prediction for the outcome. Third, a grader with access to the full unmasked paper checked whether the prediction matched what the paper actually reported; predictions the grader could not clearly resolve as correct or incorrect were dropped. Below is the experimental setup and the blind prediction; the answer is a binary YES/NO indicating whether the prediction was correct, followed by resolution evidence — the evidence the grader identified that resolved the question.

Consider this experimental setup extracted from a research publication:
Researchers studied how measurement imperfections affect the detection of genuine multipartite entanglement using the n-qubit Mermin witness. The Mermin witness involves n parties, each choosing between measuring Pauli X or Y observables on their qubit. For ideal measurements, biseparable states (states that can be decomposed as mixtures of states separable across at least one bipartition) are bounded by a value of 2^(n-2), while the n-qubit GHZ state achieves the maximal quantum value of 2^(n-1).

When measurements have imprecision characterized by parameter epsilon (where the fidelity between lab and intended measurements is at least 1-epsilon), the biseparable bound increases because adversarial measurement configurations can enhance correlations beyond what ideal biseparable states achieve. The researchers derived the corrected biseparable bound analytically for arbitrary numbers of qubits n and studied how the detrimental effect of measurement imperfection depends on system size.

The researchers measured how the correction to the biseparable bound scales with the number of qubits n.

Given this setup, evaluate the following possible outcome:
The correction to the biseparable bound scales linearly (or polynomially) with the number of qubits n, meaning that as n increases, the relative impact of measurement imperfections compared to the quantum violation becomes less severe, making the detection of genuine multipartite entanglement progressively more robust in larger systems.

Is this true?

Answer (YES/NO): NO